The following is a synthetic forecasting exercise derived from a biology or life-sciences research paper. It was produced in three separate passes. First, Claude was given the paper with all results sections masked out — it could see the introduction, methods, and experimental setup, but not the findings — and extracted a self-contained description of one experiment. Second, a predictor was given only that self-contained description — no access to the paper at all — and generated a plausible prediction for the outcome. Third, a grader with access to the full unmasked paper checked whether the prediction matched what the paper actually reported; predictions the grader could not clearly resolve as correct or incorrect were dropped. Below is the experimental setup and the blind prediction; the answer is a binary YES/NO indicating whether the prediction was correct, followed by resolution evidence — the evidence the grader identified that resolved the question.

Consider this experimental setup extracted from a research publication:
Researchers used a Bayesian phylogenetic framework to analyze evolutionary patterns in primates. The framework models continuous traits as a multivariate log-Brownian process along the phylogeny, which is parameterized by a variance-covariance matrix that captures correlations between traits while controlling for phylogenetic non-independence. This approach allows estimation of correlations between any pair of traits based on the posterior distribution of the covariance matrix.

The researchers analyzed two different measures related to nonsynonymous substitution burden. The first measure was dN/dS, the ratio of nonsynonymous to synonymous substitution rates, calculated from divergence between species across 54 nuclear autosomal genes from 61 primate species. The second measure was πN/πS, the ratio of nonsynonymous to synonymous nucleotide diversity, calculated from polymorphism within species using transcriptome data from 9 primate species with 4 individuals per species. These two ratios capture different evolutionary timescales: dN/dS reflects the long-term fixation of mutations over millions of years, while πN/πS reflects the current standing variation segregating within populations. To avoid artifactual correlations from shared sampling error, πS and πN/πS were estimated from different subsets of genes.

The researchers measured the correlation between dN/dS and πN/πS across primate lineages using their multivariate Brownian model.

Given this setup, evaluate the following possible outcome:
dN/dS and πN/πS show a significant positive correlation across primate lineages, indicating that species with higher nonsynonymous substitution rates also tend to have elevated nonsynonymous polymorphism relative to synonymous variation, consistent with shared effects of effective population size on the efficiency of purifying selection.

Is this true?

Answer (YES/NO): YES